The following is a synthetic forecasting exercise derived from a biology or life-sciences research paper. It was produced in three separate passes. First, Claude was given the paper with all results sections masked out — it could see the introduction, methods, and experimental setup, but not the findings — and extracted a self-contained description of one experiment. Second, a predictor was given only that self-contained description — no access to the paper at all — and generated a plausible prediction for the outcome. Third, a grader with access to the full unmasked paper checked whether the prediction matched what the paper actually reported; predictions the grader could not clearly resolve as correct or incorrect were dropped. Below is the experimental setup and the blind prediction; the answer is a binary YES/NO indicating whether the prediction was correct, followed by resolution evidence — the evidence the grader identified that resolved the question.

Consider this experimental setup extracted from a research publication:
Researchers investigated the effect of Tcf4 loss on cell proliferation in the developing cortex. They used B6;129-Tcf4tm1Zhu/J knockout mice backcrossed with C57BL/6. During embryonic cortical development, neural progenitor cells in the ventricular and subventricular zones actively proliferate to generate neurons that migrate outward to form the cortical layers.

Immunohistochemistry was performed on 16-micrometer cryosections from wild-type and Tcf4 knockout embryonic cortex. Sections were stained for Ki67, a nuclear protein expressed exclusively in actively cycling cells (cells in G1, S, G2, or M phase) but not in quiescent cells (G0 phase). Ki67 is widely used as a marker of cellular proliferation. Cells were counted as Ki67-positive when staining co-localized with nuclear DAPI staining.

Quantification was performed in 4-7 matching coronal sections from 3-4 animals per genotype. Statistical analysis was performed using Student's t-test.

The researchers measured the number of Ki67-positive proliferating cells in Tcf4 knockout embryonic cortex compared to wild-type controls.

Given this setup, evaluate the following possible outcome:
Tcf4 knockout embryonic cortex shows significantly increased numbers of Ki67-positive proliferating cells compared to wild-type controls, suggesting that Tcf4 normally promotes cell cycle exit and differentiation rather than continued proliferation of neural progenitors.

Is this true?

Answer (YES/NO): NO